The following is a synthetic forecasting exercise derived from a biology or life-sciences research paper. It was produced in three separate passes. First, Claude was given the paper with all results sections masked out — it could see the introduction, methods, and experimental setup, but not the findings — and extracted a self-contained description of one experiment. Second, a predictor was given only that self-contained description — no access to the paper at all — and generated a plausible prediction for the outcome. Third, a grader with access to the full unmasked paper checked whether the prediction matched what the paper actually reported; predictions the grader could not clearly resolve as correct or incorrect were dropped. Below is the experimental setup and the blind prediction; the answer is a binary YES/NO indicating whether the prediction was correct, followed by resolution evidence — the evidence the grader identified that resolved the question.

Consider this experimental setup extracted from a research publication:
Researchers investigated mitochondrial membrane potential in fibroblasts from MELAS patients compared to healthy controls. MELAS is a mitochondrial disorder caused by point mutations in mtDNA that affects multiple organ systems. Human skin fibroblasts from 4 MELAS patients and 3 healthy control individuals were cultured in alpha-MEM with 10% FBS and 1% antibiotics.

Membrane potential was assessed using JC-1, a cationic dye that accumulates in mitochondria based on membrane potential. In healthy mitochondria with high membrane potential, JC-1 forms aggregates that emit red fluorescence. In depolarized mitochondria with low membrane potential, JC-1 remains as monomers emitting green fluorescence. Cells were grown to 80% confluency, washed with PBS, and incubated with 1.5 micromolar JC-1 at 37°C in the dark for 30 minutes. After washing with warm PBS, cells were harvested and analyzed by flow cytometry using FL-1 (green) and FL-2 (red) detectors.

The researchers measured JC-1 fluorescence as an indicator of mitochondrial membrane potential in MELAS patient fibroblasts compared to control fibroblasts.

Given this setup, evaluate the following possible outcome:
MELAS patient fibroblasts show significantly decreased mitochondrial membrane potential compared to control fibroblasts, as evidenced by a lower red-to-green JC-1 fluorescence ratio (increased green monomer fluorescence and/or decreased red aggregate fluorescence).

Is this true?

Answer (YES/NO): YES